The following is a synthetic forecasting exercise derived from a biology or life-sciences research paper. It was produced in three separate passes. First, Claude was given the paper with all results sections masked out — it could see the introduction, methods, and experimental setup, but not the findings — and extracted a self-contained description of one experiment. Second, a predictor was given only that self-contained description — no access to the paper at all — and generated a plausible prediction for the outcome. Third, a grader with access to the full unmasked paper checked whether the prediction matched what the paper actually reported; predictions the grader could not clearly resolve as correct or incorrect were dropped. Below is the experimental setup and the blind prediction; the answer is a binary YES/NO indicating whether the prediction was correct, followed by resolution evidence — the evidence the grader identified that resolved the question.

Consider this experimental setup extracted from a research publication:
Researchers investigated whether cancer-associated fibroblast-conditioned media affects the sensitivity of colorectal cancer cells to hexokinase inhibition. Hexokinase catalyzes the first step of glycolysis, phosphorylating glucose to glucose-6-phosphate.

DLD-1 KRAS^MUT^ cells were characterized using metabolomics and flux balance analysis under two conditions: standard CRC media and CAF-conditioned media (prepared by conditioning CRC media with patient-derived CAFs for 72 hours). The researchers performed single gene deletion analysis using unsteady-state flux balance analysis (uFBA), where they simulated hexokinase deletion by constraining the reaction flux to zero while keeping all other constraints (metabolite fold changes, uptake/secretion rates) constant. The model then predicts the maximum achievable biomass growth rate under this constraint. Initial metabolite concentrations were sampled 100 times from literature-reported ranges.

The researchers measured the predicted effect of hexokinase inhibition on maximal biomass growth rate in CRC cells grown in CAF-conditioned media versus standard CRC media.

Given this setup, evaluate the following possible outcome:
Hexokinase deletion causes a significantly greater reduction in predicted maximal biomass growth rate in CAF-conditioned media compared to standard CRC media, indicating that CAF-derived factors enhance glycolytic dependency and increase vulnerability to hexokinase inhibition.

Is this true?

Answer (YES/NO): YES